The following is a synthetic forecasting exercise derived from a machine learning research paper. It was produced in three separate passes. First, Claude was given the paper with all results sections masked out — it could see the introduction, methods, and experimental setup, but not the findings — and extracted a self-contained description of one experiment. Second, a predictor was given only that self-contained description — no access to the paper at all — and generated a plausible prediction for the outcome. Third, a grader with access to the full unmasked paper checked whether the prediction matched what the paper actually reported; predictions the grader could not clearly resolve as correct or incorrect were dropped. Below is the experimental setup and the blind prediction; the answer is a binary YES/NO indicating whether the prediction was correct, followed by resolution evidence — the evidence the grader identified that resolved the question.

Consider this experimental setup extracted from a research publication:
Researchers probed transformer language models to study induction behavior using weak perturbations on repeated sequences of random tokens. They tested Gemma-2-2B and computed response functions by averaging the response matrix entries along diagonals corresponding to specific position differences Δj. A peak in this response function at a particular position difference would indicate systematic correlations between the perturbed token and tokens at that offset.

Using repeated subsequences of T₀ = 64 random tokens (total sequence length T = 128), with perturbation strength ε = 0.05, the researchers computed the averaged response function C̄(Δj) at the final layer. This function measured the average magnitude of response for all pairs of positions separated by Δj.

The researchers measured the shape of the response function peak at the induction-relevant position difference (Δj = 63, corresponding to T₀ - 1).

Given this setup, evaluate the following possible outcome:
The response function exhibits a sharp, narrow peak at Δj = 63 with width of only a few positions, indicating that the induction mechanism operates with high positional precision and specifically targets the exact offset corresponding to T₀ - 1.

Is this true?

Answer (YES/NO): NO